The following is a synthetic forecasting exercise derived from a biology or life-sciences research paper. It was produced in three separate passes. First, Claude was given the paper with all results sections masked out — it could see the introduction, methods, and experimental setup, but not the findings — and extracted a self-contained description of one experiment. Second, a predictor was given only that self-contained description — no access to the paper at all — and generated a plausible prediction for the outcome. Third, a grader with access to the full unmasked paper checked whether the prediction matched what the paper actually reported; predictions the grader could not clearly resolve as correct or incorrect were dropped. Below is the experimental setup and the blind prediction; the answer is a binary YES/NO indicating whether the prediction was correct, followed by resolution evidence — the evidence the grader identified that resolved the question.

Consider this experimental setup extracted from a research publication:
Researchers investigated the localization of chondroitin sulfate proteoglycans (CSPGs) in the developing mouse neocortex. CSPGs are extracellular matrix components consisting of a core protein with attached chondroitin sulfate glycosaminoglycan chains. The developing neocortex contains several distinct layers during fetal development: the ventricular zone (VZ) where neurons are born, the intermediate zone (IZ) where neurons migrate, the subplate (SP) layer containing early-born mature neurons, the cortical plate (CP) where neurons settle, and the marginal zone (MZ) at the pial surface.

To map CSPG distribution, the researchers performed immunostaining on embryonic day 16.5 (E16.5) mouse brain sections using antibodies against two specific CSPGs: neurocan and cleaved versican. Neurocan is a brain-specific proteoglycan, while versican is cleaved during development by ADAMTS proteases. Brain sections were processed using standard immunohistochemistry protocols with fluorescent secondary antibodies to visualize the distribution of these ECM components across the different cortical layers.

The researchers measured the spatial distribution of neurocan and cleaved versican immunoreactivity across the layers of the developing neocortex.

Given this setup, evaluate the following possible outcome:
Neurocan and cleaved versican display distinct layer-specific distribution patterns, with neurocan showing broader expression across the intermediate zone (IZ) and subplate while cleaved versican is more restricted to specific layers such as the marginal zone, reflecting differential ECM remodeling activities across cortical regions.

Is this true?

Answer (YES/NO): NO